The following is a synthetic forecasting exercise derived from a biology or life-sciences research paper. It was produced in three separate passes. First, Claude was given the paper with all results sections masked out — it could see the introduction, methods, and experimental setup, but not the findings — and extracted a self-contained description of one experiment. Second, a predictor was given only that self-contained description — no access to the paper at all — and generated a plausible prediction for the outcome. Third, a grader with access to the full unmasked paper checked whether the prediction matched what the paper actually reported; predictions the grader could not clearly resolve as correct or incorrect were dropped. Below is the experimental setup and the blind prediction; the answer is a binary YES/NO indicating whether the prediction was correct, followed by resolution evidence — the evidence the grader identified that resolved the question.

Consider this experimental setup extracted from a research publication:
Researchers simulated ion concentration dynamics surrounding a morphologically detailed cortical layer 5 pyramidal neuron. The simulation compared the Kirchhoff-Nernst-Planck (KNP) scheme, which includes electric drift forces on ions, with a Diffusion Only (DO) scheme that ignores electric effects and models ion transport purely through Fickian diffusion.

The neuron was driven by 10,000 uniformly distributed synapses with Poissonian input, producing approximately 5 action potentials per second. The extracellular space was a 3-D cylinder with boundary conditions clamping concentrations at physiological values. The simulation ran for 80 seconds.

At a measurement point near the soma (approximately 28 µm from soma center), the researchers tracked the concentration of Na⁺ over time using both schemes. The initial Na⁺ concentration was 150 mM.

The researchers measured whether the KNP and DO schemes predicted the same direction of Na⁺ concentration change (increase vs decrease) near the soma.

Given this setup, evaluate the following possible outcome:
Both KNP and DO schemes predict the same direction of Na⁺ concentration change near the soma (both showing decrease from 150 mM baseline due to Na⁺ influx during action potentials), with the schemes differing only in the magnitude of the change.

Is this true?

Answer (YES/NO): YES